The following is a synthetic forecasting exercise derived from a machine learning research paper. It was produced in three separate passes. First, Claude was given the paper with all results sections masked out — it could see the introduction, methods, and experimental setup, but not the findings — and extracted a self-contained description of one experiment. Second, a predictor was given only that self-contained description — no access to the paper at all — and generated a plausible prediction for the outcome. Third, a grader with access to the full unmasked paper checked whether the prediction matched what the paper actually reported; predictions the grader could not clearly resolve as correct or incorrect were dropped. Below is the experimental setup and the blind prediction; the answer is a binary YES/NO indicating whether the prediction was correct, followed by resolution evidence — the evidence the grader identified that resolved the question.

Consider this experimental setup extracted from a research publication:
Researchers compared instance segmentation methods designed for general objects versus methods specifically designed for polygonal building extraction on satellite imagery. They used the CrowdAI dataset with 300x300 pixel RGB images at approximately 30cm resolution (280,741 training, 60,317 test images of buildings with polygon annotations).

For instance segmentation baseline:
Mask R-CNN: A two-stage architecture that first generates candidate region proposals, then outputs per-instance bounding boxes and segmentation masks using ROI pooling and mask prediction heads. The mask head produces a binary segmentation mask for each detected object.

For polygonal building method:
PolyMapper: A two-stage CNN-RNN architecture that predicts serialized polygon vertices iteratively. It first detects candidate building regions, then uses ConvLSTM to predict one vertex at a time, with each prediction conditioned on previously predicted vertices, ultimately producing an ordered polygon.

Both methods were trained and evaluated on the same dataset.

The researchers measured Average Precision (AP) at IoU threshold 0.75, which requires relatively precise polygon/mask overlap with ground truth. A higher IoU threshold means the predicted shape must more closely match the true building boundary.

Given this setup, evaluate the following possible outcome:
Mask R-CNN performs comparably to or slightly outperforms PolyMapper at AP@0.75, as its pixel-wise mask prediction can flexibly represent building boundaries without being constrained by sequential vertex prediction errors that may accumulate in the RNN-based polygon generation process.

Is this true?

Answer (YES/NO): NO